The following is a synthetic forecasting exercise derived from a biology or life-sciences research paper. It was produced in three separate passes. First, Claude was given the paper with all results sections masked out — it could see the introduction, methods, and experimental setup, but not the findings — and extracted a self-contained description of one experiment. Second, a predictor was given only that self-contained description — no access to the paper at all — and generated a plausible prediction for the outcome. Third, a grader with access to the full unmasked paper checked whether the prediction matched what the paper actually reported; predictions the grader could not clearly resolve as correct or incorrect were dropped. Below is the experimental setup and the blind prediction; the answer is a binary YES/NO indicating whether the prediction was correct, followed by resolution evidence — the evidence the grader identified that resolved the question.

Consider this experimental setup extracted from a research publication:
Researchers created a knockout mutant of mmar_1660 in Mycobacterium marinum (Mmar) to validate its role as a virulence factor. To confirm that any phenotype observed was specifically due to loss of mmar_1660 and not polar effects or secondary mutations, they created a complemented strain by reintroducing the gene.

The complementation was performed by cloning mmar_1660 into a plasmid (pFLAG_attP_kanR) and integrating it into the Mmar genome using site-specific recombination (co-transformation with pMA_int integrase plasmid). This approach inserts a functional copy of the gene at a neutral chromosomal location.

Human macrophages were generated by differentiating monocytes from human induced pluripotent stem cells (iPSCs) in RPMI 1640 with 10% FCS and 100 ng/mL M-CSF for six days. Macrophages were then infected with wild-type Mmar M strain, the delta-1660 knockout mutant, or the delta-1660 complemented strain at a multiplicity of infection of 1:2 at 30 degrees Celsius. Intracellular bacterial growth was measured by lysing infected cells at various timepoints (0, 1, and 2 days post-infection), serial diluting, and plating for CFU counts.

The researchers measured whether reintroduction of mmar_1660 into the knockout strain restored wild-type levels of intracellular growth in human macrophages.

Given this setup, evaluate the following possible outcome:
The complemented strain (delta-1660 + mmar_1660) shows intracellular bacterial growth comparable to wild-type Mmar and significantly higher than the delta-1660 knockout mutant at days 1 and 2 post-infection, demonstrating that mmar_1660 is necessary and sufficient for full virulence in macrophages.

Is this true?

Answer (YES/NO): NO